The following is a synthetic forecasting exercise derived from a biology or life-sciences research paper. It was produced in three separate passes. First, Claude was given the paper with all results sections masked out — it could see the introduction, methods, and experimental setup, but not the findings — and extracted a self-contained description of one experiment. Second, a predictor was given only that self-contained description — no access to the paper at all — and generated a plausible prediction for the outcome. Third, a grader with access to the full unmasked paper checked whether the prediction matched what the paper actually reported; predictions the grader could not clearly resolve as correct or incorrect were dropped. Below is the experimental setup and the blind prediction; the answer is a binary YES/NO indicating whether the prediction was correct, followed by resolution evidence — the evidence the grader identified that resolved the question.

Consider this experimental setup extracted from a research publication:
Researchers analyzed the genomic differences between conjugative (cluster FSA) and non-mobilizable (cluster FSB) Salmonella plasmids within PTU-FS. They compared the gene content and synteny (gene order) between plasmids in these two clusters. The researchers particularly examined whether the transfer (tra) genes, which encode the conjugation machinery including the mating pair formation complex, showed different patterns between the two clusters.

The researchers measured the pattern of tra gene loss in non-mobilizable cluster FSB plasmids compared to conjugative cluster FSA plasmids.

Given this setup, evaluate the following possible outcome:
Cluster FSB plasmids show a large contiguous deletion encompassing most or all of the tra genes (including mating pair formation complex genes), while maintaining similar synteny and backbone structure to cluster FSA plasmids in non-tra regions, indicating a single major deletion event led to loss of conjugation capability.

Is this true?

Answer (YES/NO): YES